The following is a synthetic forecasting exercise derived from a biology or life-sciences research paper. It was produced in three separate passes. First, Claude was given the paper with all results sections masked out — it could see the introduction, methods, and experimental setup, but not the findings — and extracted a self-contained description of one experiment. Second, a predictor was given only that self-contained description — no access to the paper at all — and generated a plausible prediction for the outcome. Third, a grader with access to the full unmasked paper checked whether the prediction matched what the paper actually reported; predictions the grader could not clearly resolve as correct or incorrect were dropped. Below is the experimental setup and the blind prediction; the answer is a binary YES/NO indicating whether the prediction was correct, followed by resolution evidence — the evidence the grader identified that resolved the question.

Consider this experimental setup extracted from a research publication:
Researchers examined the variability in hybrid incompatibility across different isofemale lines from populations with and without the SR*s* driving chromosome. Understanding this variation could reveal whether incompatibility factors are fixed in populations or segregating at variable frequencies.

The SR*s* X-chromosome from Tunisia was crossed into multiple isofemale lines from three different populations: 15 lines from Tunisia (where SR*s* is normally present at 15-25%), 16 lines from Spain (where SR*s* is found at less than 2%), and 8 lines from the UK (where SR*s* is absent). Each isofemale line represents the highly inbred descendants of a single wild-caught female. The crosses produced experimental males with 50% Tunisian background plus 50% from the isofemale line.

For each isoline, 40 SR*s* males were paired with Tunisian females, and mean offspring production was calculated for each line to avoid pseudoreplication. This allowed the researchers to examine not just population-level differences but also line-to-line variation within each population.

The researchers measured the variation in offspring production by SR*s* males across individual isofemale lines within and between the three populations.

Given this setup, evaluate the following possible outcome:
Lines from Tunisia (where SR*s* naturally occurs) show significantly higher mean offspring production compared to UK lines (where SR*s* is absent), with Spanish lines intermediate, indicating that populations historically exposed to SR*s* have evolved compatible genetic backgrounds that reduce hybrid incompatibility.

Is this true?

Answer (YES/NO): NO